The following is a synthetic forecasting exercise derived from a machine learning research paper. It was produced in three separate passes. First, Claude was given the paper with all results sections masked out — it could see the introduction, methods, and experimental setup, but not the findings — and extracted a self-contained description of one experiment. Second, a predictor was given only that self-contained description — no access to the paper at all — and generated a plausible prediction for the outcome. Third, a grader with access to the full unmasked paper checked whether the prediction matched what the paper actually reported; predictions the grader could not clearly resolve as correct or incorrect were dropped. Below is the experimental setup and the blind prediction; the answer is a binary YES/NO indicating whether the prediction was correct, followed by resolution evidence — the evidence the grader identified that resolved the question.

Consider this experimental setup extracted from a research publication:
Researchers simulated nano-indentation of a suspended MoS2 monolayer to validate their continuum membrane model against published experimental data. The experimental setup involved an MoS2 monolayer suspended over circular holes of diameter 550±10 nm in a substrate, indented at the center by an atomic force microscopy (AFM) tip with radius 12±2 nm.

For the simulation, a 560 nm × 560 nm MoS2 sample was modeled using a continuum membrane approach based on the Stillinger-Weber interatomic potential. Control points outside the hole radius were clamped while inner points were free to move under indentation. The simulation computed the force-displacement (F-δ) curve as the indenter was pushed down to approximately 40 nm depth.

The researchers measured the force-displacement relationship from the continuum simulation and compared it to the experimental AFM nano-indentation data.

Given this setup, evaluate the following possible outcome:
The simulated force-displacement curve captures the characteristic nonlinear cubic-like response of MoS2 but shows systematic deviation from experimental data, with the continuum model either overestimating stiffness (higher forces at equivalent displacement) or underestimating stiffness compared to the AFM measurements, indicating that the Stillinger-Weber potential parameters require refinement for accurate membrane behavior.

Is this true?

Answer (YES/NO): NO